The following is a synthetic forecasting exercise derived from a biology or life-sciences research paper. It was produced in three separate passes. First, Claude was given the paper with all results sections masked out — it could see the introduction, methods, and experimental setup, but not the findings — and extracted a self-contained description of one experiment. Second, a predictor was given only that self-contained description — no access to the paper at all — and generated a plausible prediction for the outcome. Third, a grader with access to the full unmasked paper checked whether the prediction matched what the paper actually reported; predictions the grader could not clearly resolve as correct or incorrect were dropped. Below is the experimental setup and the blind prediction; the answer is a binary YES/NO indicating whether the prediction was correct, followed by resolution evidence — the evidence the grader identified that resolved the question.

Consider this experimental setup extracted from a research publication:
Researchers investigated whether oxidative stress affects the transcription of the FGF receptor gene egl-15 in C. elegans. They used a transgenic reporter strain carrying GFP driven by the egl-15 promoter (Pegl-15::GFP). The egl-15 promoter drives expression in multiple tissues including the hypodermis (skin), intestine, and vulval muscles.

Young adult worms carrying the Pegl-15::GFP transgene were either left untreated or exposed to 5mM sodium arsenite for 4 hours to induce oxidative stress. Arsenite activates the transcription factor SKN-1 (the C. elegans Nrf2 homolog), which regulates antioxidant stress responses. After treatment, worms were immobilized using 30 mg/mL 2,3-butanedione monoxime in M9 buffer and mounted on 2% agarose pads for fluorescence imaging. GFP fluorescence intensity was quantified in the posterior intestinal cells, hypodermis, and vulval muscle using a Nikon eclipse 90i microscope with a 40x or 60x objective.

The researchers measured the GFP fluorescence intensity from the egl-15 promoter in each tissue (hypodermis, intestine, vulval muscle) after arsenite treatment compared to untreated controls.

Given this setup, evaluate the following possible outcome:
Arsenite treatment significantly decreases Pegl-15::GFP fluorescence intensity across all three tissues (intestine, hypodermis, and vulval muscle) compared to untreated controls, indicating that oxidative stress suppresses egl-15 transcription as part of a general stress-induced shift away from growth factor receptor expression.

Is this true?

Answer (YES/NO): NO